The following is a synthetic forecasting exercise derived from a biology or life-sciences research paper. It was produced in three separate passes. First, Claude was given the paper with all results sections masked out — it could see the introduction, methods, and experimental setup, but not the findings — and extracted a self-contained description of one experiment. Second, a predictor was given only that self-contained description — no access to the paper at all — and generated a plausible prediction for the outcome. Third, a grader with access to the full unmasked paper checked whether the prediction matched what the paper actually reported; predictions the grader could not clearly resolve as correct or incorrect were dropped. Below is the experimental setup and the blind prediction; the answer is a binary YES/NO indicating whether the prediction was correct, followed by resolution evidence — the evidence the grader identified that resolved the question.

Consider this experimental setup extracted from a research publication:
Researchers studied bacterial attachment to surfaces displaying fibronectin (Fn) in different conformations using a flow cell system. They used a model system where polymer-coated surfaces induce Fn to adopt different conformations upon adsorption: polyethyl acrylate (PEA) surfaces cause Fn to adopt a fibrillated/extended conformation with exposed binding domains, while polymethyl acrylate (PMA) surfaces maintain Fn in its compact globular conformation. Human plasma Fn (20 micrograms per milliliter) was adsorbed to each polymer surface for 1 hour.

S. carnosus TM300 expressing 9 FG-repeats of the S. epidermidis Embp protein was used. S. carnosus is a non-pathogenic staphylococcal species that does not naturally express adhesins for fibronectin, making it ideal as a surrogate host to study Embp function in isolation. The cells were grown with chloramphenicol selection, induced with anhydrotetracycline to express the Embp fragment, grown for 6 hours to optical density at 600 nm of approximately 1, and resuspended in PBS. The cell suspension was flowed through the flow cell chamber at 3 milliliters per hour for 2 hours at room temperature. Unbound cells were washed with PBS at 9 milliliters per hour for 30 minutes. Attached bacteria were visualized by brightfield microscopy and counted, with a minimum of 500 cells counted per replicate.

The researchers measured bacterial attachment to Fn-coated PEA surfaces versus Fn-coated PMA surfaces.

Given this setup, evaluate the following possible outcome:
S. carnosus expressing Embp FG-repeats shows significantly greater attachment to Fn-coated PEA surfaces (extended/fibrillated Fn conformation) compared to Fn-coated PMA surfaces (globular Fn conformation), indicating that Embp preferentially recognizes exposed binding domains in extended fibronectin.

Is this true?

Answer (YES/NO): YES